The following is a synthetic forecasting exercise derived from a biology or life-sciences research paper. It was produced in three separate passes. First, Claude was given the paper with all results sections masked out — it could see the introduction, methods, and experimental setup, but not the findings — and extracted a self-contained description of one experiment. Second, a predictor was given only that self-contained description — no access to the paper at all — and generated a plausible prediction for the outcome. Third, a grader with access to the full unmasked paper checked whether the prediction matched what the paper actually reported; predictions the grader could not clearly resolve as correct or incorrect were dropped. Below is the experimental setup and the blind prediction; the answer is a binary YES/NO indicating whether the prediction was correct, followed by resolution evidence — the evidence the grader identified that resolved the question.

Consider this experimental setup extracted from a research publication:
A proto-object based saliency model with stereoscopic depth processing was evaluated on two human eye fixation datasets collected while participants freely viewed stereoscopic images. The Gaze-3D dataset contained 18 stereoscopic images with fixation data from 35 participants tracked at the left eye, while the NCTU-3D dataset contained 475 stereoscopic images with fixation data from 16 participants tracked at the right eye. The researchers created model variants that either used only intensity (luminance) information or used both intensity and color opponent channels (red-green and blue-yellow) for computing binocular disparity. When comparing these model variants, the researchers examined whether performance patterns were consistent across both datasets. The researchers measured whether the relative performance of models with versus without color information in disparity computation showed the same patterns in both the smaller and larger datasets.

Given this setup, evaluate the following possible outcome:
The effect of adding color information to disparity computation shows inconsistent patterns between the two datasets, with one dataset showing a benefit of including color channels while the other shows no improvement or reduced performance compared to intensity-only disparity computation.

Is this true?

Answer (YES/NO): NO